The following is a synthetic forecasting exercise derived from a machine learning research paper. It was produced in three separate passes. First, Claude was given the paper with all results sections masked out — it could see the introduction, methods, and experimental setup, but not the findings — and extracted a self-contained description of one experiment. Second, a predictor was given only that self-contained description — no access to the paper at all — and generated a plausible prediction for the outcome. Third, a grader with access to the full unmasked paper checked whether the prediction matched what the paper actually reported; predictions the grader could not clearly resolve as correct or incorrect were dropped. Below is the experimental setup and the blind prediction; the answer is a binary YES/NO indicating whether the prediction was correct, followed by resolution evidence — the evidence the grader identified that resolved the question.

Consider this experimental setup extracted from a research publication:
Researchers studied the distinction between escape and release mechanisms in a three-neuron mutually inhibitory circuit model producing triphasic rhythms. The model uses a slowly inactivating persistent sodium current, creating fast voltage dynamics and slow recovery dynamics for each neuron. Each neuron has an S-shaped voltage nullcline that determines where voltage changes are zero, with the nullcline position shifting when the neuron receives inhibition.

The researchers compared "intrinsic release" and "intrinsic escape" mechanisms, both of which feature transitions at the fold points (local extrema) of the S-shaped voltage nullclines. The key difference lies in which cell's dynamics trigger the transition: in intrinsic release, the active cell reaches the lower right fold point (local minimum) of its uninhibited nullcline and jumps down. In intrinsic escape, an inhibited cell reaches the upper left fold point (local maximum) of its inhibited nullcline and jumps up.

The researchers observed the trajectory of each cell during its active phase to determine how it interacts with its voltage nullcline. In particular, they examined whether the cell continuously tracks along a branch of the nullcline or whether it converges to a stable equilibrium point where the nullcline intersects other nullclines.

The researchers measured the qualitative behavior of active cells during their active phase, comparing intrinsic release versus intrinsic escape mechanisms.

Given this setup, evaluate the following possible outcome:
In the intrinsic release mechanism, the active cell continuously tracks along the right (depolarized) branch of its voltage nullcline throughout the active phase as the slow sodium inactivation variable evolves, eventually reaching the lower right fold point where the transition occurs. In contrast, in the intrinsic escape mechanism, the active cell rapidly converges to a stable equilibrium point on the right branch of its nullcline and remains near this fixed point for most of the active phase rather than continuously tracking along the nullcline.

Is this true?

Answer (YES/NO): YES